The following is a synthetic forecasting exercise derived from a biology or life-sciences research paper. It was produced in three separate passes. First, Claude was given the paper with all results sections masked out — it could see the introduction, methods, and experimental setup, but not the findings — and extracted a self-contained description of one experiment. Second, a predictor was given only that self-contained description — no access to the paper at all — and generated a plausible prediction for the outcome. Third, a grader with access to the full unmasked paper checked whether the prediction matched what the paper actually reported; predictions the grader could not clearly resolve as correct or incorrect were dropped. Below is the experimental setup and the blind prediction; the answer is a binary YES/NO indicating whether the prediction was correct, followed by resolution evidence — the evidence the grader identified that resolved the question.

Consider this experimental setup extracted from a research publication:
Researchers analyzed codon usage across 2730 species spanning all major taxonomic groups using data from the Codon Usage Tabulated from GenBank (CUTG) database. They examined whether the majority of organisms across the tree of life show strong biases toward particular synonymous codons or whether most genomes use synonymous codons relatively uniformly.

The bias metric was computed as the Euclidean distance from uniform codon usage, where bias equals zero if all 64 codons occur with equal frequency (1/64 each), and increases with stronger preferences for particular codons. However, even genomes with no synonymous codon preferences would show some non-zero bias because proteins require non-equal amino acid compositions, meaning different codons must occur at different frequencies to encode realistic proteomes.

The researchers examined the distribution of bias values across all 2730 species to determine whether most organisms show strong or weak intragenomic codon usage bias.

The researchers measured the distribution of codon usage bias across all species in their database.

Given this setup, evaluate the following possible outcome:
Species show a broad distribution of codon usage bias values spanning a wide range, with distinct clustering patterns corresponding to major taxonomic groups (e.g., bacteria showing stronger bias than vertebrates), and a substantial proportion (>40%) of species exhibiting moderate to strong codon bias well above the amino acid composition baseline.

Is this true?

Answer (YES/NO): NO